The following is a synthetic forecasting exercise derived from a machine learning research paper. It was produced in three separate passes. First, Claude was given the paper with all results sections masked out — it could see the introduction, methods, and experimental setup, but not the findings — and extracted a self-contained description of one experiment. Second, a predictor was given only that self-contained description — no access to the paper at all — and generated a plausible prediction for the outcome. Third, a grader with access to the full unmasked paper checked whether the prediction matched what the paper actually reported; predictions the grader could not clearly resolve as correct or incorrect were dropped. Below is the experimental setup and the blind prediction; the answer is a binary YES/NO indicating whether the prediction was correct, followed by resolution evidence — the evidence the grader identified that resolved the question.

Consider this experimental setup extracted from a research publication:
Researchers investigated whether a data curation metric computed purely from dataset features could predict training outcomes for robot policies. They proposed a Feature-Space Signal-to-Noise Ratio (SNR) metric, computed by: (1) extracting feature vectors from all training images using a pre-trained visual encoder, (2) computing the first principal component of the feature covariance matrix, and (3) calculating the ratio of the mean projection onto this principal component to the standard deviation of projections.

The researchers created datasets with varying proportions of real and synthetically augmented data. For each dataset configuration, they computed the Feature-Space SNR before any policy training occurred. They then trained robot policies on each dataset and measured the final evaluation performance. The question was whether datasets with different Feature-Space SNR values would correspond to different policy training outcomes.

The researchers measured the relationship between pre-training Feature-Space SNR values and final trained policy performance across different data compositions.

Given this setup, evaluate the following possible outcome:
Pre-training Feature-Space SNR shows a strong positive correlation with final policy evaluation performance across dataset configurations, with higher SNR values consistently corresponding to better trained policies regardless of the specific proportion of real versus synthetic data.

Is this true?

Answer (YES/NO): NO